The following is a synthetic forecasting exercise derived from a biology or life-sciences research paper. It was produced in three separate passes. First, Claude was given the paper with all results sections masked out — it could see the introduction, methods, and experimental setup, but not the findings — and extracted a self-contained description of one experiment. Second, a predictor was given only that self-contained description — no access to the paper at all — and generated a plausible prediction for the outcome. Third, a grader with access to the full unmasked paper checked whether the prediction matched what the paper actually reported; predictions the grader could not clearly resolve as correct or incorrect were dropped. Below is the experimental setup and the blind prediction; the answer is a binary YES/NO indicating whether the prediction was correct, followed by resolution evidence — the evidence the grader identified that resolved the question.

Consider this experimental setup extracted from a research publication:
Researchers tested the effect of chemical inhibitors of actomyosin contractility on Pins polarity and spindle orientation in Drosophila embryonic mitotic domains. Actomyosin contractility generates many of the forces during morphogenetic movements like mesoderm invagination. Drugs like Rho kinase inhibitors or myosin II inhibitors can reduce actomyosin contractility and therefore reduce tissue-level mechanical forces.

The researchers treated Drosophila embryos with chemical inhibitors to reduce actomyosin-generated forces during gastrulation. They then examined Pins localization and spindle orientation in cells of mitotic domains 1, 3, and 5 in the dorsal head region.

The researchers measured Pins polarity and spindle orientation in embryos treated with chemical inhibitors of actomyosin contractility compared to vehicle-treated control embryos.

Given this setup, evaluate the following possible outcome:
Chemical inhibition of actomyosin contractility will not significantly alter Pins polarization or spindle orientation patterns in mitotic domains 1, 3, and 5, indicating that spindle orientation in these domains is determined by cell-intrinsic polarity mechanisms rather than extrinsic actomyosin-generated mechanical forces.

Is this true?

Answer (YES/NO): NO